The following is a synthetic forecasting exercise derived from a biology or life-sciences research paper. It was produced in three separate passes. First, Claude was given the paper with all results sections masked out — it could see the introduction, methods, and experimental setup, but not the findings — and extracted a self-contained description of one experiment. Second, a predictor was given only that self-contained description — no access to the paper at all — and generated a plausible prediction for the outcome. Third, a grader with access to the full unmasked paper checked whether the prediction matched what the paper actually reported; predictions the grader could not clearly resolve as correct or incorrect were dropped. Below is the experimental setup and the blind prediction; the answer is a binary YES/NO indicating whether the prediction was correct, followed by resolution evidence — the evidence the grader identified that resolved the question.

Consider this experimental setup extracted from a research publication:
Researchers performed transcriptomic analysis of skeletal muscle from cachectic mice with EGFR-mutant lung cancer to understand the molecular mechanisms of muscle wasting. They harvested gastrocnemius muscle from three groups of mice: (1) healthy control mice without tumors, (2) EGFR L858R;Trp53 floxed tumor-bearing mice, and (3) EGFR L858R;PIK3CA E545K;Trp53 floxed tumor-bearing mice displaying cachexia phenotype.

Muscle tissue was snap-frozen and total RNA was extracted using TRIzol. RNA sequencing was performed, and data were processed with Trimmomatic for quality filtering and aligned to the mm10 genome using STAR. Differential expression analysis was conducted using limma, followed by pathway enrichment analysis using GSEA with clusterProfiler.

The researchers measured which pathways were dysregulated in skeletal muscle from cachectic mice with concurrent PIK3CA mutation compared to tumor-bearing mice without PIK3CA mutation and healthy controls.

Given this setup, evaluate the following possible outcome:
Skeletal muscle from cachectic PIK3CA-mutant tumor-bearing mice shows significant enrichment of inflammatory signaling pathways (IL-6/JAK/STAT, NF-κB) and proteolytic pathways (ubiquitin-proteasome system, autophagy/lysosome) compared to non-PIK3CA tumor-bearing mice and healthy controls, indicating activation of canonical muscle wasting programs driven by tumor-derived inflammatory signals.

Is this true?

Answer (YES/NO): NO